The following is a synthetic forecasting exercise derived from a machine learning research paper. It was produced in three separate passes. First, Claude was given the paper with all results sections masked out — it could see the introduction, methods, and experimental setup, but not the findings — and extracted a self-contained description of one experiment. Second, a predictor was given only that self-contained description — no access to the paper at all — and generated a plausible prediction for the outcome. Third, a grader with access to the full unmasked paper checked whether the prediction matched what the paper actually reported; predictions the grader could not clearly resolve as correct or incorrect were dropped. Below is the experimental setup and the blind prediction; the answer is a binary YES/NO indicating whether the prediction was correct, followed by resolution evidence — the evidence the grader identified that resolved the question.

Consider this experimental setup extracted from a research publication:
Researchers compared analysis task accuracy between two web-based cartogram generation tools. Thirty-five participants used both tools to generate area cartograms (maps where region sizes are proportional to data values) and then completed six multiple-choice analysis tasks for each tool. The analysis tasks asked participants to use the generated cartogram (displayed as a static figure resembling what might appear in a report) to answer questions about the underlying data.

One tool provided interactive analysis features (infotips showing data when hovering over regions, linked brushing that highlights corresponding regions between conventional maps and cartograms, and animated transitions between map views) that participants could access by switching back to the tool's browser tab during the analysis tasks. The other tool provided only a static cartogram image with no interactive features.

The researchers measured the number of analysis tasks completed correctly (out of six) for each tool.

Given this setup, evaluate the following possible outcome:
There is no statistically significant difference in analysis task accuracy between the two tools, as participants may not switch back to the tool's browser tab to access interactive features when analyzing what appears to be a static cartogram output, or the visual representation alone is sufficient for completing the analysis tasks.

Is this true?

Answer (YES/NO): YES